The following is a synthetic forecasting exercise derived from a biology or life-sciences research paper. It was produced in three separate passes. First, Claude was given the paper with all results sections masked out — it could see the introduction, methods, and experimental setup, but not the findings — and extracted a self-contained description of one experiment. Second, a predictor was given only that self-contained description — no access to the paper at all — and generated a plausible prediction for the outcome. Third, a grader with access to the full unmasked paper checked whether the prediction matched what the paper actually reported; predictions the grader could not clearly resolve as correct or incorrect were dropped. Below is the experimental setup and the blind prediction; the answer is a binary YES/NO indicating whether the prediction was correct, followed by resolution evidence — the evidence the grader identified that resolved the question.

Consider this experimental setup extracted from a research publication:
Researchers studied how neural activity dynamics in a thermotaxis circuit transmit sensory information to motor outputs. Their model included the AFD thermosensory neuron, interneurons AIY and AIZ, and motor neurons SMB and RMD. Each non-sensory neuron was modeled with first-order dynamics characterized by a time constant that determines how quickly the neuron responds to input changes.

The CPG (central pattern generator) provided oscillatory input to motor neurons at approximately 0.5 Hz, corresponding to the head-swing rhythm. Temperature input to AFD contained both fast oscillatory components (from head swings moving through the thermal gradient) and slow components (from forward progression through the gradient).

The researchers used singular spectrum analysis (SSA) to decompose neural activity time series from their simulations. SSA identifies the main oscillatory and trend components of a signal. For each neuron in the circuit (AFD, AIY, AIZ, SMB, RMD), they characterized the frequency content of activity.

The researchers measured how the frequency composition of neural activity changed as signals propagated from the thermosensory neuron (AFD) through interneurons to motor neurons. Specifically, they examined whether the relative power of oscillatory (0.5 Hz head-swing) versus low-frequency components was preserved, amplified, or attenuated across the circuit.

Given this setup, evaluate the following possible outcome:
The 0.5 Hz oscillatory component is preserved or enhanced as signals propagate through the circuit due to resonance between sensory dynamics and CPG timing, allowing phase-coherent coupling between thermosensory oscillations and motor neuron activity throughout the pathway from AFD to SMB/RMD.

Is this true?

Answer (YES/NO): NO